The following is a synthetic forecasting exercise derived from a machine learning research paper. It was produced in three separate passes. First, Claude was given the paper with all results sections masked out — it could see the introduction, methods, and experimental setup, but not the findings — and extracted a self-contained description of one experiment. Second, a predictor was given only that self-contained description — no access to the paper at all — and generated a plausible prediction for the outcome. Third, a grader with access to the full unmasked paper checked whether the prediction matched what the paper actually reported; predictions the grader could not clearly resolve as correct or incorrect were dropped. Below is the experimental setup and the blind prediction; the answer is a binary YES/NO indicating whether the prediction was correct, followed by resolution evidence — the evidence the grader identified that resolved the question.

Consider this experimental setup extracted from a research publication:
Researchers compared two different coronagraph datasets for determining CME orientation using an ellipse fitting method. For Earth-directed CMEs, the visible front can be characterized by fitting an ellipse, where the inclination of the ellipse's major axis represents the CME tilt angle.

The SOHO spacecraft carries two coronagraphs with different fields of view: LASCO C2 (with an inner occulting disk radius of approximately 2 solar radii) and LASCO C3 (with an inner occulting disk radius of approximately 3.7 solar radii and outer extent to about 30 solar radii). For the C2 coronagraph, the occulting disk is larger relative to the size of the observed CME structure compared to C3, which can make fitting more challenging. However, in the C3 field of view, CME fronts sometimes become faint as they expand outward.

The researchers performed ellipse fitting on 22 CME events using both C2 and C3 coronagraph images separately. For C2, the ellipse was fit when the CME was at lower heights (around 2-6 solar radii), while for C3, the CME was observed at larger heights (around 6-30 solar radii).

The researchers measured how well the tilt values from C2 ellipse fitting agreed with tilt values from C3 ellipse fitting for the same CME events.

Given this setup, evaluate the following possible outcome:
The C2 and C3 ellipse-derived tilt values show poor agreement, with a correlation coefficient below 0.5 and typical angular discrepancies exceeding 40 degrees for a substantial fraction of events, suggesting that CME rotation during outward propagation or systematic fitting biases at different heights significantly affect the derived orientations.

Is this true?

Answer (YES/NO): NO